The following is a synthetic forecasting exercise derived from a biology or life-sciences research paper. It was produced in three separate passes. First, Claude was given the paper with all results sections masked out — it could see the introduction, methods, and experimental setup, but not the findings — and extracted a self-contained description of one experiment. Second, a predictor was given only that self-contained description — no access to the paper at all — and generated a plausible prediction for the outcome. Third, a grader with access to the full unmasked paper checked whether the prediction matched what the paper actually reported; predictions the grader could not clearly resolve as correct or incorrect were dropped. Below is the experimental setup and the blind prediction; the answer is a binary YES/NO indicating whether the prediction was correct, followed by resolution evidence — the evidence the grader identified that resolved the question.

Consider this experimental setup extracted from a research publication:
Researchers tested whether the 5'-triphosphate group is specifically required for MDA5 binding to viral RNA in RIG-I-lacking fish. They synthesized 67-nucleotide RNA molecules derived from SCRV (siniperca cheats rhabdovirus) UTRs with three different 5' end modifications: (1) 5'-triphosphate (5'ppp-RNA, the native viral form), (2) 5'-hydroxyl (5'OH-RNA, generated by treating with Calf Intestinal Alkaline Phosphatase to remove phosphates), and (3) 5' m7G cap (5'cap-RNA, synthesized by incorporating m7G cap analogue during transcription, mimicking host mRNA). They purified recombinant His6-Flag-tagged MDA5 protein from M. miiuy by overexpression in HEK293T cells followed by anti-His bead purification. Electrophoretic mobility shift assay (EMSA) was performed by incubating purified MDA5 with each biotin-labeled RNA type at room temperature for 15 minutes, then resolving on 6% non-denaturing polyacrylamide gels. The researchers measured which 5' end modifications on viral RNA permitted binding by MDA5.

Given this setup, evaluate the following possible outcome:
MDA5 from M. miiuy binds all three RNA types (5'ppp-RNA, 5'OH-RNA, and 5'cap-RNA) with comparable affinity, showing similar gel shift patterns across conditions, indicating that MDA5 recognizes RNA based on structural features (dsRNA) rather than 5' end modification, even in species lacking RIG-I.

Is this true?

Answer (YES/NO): NO